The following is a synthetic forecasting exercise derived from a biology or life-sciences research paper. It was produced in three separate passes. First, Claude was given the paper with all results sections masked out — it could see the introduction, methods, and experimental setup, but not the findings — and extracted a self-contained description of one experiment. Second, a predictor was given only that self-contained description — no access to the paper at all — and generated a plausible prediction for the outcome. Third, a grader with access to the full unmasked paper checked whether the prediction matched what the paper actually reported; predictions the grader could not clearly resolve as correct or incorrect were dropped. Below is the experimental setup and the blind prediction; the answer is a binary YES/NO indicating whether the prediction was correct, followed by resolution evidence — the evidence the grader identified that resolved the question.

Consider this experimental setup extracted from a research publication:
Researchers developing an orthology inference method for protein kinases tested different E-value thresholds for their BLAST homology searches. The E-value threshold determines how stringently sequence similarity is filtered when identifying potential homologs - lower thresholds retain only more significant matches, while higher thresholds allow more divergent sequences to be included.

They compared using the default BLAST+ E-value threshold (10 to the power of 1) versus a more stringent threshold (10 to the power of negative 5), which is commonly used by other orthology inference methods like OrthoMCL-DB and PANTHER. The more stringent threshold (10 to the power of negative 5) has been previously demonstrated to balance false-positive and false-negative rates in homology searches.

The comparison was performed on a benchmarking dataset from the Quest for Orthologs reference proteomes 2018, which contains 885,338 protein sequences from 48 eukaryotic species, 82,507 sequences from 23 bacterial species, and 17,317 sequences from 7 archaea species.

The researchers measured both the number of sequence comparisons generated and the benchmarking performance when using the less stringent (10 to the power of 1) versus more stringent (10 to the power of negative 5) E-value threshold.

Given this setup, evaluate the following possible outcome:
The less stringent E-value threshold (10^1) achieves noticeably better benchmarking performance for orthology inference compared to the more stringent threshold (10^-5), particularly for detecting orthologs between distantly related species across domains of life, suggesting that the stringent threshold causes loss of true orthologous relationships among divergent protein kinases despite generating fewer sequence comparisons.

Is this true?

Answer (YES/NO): NO